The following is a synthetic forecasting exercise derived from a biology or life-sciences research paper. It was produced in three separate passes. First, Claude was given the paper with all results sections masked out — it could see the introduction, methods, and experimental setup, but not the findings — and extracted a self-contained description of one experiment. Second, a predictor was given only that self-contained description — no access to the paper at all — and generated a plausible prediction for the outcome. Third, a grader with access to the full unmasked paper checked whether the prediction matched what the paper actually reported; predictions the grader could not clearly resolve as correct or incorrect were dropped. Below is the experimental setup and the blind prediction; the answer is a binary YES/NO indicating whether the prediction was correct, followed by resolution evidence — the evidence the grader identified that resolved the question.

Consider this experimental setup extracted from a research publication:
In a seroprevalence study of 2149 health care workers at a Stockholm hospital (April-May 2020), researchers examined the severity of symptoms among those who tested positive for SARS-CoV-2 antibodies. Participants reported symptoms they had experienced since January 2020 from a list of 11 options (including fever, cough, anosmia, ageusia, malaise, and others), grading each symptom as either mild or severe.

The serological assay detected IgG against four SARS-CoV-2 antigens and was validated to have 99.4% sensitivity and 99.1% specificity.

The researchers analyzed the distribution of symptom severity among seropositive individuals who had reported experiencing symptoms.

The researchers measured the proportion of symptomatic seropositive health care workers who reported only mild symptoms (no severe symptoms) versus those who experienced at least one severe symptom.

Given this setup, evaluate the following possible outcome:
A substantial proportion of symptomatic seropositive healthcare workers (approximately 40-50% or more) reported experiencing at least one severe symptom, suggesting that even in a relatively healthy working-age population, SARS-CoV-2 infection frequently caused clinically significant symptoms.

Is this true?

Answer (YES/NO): NO